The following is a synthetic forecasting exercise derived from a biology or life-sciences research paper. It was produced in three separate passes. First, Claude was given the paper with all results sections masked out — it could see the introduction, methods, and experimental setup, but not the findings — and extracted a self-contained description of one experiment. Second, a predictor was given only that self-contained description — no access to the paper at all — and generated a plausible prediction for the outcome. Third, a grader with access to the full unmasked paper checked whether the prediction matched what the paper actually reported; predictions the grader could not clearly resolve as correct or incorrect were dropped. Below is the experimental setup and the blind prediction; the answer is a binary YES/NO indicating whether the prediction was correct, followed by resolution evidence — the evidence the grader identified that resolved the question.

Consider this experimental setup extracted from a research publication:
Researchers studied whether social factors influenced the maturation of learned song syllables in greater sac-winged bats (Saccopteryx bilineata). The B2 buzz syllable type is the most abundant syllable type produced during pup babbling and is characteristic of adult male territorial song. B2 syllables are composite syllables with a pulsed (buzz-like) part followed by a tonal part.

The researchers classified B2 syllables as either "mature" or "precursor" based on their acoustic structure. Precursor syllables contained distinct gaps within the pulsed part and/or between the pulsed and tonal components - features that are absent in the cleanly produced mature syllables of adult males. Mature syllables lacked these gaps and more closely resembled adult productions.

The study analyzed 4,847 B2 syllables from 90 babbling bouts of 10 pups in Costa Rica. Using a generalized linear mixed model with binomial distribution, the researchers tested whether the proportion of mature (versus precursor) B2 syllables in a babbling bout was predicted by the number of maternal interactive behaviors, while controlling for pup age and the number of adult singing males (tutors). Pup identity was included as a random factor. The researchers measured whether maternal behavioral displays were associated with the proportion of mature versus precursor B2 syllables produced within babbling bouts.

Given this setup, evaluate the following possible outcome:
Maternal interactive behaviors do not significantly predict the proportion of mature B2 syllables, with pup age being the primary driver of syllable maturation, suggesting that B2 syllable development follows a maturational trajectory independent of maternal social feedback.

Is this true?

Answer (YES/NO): NO